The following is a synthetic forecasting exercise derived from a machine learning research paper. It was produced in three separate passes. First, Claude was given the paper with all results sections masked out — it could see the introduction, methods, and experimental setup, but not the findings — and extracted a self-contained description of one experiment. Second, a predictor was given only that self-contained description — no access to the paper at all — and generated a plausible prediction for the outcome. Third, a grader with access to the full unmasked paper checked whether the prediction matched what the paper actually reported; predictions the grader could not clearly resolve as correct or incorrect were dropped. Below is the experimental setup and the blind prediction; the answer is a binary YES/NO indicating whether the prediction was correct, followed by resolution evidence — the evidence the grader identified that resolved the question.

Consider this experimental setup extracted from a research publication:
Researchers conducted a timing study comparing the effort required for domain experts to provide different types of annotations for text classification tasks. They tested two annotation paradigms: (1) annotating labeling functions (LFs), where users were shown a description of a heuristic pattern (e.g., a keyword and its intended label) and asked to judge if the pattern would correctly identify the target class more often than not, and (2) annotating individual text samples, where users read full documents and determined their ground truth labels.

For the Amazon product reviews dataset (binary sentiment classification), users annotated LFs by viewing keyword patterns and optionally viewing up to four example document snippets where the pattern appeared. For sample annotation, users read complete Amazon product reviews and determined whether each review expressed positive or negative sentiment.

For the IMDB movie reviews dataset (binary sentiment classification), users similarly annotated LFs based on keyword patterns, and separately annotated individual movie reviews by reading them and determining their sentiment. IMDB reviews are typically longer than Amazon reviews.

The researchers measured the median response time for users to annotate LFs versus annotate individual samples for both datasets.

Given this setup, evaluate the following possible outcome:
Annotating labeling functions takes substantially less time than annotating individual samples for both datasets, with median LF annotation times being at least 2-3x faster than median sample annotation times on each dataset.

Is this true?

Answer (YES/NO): NO